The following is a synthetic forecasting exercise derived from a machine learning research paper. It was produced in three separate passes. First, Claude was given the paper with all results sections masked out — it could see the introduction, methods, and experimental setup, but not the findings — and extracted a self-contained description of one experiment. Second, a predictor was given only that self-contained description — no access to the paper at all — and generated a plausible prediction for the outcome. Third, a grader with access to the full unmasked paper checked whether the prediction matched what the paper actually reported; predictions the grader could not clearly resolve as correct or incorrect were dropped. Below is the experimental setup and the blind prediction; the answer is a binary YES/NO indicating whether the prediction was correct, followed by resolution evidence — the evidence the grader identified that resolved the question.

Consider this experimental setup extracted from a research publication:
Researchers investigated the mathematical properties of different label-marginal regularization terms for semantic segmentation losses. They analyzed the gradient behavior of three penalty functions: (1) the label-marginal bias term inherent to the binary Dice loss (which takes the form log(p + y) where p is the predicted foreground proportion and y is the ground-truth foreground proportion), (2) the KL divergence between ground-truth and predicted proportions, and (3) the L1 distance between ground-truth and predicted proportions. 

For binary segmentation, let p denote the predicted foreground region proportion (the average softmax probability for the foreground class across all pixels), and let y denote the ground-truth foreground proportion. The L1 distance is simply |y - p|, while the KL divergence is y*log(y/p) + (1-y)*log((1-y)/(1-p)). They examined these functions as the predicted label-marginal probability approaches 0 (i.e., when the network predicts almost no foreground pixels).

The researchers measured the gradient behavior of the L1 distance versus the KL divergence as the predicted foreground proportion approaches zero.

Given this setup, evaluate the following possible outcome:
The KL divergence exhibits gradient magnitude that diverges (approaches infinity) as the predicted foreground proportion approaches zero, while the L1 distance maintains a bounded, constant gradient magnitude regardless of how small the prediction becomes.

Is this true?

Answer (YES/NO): YES